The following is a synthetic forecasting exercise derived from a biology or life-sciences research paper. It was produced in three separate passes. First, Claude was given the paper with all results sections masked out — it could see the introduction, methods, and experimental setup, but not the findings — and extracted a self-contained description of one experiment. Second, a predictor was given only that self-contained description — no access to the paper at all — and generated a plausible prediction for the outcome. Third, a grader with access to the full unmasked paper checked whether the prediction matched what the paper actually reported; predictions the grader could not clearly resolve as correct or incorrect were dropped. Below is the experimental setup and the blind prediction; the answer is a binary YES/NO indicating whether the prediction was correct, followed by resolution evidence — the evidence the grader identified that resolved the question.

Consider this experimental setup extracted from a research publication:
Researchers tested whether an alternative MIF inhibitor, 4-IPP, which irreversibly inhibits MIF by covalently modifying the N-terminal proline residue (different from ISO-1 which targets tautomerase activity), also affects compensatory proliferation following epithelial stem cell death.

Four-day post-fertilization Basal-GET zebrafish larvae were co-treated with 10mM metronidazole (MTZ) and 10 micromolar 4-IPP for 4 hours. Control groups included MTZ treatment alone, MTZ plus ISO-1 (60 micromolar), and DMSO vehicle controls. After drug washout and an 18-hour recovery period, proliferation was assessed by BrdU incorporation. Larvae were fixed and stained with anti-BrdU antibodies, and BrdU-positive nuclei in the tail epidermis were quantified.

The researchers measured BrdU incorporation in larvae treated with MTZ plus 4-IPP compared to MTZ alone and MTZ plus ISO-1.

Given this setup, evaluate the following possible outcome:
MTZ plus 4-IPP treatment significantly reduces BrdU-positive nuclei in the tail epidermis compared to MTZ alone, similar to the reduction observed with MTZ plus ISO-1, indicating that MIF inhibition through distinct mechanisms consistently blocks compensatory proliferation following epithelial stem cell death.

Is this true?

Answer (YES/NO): YES